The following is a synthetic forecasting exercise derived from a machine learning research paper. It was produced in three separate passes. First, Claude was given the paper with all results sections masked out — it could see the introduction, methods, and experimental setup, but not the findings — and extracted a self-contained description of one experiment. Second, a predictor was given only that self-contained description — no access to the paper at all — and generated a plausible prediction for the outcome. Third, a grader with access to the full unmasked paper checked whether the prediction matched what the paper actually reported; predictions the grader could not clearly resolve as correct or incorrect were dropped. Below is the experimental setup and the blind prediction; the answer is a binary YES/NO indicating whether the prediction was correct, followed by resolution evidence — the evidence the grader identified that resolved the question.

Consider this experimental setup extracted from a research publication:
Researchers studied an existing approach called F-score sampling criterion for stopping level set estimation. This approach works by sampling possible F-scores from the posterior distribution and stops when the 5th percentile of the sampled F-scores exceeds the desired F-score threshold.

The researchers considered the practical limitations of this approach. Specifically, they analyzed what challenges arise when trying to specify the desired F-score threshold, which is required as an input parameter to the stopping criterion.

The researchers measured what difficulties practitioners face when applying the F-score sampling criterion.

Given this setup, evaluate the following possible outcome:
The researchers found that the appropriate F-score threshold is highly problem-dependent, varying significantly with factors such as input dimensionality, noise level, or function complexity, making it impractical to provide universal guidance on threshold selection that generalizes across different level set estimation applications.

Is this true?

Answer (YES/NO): YES